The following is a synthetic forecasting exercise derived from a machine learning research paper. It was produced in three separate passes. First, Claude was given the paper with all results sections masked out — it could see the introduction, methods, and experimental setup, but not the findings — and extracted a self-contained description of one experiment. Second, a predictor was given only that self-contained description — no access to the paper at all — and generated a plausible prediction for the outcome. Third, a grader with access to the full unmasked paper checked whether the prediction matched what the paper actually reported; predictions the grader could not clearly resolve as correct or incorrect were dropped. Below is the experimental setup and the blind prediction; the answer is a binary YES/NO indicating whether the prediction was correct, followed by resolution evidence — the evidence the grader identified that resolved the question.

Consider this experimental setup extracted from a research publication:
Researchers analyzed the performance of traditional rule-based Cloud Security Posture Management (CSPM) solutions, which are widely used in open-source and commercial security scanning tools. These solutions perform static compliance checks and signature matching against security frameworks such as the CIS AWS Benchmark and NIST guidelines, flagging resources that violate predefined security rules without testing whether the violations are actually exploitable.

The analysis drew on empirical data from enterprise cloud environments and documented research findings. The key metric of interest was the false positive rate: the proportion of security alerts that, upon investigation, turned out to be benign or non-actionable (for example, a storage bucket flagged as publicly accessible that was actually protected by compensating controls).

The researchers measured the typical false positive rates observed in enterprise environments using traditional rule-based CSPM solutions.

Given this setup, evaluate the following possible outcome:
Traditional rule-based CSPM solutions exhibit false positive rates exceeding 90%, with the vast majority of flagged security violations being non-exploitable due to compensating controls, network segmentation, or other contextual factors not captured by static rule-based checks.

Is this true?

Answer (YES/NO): NO